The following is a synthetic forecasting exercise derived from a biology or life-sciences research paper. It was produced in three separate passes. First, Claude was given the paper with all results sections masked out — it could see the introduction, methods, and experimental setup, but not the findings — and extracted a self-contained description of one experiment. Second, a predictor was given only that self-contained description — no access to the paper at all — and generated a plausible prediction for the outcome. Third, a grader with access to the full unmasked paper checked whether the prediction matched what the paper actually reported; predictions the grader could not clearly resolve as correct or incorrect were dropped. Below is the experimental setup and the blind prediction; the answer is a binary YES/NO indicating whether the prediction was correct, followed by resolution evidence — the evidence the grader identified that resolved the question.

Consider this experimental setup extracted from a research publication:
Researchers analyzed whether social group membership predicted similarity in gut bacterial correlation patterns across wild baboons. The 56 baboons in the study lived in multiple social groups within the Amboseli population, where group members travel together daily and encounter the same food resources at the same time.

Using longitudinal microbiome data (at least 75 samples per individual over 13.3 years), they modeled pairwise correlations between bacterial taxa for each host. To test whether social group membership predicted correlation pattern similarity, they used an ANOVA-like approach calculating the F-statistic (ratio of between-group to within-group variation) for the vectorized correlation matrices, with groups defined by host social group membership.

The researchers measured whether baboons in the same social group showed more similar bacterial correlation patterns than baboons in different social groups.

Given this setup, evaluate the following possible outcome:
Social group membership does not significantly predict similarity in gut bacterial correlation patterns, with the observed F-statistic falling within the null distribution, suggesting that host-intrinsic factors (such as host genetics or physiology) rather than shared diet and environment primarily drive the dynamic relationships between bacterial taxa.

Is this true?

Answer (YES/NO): YES